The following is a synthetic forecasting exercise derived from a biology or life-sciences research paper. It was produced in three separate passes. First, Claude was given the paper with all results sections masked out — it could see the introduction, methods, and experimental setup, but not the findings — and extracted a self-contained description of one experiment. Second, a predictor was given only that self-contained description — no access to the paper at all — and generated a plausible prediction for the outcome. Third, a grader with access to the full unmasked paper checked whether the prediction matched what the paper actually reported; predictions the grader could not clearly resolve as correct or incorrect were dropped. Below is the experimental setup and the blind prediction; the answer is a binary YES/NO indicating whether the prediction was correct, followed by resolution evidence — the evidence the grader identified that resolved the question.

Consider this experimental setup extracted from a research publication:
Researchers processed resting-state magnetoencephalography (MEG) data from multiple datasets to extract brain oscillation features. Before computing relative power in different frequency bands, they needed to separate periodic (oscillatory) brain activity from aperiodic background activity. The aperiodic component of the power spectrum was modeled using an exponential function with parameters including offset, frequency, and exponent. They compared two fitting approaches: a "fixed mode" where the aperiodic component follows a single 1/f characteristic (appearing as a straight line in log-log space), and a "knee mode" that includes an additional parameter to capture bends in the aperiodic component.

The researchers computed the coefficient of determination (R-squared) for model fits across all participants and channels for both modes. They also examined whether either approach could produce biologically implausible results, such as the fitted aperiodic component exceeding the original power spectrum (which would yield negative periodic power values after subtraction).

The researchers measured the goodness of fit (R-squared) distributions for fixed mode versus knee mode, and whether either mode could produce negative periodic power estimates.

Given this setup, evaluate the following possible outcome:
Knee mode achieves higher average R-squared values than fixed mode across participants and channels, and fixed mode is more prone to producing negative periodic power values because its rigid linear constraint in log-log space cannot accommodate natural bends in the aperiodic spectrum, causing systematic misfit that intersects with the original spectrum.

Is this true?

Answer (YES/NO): YES